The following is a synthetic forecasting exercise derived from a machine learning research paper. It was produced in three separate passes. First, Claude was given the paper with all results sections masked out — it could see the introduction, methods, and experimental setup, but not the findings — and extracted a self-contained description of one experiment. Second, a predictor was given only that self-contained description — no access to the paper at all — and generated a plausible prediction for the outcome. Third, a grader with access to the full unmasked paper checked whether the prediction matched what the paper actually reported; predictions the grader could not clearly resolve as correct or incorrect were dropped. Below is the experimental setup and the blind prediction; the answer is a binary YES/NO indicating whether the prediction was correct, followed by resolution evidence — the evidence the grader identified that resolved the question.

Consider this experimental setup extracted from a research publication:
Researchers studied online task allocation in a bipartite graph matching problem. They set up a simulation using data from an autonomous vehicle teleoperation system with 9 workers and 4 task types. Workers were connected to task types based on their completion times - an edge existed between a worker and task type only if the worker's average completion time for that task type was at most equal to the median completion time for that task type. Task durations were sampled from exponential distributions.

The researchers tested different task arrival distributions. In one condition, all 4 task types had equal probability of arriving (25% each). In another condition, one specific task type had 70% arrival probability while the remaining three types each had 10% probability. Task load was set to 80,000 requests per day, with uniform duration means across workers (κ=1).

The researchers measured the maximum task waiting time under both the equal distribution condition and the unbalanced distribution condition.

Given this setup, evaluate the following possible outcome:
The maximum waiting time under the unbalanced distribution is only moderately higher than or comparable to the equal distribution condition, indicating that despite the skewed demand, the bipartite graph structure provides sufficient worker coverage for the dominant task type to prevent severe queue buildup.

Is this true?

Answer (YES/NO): NO